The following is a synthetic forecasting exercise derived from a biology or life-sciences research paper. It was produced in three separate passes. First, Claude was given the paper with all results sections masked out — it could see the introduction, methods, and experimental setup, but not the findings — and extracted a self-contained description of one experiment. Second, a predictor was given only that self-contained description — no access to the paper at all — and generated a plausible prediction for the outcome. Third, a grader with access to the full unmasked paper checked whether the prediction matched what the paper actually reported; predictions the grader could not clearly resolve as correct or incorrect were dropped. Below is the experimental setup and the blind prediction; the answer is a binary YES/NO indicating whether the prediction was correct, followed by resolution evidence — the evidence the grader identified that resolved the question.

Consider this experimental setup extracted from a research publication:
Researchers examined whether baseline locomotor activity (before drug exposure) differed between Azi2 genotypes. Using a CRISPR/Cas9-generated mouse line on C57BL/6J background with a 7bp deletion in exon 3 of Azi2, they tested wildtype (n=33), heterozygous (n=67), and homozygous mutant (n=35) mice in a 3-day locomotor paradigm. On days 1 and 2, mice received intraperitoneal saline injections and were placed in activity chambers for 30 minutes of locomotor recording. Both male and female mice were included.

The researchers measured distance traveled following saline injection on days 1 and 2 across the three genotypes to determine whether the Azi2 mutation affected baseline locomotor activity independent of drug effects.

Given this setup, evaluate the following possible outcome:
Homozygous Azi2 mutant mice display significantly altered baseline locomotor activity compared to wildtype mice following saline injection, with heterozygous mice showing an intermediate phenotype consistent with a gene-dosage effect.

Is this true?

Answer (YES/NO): NO